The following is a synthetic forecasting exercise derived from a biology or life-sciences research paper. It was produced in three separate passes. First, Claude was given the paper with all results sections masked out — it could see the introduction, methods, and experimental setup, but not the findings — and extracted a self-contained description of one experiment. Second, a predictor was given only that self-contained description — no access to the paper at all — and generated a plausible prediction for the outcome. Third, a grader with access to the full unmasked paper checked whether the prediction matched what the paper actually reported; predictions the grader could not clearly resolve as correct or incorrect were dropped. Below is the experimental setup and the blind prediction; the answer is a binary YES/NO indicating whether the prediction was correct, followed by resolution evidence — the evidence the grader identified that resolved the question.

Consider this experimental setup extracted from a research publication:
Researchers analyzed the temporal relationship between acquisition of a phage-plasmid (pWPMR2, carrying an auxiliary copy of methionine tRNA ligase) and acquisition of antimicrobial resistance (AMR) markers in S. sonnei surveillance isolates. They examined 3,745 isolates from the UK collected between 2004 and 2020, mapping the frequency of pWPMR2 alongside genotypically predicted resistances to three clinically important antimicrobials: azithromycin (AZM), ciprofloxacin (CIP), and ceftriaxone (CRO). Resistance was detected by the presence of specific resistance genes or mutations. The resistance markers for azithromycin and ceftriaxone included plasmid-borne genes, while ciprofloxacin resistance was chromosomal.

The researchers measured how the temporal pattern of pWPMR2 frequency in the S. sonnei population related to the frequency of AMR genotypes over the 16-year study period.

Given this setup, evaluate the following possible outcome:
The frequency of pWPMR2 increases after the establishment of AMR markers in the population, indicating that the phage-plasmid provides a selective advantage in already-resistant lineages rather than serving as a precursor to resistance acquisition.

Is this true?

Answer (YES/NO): NO